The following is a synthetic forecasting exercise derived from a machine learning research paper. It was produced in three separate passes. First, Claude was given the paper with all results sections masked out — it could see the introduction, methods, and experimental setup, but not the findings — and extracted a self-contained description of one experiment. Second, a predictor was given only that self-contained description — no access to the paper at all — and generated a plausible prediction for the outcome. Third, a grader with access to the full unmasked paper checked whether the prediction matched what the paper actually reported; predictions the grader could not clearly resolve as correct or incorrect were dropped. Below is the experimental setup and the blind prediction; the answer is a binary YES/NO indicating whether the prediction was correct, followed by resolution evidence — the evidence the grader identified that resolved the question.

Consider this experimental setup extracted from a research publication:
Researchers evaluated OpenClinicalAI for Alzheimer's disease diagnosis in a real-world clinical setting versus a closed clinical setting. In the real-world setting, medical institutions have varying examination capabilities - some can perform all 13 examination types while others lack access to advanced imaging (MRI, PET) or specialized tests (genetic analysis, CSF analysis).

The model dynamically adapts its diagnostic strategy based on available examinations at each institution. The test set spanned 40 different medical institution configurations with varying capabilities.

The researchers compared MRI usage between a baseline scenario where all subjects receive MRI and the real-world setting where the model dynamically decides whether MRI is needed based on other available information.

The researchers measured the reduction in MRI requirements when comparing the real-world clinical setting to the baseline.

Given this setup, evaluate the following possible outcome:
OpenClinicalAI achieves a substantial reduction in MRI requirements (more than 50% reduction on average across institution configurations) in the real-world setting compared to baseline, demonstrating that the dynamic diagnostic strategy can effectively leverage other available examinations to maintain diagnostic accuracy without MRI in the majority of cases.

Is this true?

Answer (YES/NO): YES